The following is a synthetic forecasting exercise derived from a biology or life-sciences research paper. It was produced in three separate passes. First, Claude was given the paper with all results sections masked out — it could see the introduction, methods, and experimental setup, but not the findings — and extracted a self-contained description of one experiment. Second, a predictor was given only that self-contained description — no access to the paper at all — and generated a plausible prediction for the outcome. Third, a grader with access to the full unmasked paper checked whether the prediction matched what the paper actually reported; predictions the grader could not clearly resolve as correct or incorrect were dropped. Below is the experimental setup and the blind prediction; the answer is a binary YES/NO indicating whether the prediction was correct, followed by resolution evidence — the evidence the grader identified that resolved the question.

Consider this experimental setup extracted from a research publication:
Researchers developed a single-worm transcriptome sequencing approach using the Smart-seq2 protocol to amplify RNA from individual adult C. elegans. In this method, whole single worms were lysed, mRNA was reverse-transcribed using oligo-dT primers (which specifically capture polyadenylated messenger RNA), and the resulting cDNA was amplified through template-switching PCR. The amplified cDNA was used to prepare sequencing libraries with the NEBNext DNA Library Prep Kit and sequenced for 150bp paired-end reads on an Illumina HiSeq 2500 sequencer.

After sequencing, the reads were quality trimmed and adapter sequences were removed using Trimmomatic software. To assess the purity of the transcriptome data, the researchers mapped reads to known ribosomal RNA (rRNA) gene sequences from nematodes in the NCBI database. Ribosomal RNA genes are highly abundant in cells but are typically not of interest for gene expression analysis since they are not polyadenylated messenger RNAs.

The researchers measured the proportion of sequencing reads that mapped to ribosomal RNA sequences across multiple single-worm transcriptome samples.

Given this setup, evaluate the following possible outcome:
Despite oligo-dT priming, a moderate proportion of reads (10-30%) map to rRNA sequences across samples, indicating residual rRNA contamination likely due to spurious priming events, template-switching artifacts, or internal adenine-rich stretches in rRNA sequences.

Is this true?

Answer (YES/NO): NO